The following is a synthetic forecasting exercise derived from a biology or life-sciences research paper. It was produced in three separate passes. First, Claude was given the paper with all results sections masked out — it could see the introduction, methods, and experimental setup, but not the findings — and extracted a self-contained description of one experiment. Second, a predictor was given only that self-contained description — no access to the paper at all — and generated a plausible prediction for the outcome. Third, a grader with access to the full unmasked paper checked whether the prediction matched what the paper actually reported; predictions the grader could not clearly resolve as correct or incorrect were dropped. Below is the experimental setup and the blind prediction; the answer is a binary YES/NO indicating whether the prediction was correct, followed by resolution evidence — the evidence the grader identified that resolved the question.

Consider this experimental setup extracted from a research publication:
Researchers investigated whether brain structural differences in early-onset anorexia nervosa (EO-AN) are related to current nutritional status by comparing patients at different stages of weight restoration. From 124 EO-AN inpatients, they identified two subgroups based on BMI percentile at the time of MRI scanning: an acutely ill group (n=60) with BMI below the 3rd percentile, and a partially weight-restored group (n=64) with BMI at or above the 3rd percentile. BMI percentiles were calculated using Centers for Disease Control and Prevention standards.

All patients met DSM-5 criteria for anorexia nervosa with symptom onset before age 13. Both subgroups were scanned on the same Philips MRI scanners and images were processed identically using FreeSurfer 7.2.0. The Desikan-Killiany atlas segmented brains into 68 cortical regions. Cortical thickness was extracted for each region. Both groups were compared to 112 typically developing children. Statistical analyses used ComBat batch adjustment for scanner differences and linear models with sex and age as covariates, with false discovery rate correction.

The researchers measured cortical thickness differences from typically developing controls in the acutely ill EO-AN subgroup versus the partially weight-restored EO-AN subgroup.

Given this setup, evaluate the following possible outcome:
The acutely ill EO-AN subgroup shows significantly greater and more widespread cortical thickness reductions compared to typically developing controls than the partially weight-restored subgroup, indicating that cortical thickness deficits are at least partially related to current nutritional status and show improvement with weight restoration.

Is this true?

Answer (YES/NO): YES